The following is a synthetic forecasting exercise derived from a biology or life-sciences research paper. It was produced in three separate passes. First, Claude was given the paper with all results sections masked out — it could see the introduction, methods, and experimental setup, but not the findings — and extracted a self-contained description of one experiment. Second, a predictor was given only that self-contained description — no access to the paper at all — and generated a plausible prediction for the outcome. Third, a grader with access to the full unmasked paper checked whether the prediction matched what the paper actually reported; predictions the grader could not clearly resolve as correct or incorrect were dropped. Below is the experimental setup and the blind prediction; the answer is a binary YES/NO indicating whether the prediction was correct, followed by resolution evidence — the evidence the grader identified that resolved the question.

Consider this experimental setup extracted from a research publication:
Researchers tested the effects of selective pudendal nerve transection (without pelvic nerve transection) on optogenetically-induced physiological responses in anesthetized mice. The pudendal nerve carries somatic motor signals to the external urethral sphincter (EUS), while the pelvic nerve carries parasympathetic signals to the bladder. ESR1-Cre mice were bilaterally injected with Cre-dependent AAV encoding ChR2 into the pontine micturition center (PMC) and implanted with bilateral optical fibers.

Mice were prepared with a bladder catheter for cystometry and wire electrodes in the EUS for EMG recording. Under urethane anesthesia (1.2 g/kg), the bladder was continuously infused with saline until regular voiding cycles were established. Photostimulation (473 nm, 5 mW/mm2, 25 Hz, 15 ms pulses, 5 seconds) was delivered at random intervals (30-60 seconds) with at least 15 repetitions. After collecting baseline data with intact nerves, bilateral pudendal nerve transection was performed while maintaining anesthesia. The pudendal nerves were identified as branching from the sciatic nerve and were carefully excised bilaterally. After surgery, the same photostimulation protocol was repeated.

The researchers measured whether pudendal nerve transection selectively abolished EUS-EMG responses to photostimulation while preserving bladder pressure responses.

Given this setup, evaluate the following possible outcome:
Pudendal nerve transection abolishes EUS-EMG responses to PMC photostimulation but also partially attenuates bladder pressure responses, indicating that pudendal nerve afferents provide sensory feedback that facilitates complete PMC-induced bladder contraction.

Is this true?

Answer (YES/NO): NO